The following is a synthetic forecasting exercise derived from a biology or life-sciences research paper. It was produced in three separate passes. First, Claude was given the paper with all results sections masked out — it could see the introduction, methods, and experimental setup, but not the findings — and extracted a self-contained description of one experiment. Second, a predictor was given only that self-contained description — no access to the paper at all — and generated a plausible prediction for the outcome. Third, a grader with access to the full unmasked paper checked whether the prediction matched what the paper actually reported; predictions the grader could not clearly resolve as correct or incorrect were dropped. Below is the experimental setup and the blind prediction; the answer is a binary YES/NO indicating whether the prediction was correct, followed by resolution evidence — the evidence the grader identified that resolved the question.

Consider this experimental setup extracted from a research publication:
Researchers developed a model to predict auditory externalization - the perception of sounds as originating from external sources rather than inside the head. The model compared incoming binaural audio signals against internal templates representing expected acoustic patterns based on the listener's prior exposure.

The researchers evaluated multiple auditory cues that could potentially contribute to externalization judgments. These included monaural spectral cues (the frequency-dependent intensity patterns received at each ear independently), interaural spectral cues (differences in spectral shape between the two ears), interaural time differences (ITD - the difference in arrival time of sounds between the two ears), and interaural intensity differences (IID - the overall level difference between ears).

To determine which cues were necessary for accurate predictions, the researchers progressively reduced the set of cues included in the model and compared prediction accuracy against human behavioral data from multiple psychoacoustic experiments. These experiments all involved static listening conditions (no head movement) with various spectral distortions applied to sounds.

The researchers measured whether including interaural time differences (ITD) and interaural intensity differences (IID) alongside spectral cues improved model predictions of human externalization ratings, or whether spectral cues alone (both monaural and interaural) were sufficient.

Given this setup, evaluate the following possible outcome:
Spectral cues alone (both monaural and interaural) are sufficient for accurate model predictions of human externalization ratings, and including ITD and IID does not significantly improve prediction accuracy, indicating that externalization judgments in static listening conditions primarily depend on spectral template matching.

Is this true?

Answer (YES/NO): YES